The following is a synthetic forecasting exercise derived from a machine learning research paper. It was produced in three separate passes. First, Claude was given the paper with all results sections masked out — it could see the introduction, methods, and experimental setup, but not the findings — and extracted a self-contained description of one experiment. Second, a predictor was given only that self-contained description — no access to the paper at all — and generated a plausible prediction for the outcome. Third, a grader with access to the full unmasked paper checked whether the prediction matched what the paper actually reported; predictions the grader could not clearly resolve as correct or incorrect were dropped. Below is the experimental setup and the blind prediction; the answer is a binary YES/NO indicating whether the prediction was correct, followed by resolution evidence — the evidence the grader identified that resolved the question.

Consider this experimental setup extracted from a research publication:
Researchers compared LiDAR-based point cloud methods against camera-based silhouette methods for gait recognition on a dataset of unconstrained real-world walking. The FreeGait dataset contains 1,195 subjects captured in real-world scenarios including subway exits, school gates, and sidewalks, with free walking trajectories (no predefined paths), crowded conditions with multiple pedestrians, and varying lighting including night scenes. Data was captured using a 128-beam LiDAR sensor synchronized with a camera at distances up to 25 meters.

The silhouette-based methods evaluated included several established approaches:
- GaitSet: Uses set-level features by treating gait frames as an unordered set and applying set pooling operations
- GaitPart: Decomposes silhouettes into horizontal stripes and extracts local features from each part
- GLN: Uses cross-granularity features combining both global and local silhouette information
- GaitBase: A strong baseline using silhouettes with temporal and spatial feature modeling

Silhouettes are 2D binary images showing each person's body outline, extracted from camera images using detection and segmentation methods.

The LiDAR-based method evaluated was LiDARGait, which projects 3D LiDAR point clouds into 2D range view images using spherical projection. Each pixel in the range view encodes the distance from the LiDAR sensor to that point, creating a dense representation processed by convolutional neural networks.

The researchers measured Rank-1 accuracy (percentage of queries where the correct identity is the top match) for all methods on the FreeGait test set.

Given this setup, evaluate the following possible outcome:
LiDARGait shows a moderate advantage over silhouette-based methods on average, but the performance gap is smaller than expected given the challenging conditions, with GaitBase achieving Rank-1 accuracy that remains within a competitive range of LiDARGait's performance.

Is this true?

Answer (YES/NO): NO